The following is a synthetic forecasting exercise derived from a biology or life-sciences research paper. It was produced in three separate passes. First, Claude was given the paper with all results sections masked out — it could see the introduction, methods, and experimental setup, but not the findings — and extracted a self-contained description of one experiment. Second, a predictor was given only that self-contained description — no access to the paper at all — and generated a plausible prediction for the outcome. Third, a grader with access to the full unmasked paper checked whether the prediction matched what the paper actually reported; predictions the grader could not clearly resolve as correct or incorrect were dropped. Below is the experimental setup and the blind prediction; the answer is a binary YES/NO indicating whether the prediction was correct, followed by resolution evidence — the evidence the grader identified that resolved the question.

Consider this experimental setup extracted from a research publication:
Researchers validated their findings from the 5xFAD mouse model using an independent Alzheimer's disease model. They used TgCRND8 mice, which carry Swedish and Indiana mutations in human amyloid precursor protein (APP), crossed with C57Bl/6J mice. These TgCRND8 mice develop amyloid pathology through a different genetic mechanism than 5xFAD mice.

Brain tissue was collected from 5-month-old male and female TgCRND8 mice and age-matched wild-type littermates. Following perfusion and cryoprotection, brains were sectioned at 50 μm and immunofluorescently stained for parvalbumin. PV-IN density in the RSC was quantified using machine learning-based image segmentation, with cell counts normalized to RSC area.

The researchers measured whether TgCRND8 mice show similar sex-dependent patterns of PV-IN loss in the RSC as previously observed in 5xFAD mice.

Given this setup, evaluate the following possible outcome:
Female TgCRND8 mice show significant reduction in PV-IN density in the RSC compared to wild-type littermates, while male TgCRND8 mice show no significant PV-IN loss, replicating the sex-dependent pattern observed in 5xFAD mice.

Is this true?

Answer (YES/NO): YES